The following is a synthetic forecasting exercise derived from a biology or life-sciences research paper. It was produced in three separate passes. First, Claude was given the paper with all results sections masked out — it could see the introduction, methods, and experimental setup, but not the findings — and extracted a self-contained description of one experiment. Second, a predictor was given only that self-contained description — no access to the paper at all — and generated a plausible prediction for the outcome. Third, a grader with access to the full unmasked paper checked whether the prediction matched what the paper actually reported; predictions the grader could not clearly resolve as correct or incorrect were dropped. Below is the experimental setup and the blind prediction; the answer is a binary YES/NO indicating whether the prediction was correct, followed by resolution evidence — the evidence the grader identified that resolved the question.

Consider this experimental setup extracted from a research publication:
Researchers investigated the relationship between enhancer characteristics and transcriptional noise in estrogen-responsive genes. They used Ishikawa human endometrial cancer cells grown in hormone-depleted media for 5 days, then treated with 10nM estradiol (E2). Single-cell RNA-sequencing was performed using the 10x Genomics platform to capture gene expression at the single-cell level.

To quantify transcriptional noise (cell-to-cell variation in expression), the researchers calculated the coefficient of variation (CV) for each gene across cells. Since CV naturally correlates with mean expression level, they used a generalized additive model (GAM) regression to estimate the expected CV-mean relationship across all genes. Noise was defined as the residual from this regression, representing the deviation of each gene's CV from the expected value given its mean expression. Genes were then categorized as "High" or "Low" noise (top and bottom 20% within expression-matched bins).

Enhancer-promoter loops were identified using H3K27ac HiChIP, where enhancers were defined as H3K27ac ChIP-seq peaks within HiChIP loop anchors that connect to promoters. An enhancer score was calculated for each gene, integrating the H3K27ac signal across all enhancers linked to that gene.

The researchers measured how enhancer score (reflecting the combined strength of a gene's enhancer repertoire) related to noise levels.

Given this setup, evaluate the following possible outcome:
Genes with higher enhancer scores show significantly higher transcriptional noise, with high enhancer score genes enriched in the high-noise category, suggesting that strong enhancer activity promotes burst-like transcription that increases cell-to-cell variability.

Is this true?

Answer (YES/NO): YES